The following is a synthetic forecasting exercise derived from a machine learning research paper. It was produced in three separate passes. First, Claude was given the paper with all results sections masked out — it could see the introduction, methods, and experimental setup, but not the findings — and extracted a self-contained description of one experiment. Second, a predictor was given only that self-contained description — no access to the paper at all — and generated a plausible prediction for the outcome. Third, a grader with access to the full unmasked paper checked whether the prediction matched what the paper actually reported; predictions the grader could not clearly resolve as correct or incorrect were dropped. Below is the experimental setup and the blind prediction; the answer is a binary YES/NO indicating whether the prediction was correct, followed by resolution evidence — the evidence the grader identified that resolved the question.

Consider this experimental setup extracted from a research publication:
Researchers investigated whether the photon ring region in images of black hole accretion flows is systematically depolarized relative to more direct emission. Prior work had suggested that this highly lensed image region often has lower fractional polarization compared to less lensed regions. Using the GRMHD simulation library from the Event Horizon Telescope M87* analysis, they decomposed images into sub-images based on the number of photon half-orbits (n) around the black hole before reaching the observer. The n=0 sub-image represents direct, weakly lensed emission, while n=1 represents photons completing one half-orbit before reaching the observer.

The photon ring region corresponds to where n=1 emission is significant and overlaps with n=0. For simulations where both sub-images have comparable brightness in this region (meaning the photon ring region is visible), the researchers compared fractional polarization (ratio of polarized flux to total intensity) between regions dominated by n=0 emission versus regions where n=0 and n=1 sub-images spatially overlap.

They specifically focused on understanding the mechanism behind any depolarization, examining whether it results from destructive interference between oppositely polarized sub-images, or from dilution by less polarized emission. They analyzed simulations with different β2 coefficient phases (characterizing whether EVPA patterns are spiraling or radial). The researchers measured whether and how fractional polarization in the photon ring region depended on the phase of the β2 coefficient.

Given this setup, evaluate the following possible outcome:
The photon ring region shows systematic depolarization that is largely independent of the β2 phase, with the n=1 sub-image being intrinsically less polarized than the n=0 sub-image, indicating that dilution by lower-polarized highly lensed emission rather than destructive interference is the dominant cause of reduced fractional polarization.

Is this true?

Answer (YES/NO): NO